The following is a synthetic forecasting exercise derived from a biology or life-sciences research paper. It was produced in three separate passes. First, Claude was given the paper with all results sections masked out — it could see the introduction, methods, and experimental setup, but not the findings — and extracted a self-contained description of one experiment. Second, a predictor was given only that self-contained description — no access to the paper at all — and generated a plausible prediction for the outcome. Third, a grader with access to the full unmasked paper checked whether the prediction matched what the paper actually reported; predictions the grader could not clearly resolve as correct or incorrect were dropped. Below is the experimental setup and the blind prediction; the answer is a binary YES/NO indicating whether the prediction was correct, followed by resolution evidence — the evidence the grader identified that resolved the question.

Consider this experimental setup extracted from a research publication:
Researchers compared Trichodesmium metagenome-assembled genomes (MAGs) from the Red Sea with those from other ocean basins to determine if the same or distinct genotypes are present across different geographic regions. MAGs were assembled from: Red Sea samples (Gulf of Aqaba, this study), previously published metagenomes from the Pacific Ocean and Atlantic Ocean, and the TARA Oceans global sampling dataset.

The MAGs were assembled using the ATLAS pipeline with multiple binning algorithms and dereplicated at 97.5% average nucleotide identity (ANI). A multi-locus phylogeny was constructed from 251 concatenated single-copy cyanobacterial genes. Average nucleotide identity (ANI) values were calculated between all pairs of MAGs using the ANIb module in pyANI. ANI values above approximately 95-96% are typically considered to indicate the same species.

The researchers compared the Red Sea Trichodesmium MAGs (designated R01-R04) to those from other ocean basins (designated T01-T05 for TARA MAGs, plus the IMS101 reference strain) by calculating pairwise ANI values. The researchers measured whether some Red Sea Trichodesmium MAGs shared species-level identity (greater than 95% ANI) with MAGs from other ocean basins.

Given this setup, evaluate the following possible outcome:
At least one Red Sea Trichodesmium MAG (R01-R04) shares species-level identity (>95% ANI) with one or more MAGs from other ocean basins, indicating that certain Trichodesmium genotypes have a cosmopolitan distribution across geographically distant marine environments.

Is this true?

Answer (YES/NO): YES